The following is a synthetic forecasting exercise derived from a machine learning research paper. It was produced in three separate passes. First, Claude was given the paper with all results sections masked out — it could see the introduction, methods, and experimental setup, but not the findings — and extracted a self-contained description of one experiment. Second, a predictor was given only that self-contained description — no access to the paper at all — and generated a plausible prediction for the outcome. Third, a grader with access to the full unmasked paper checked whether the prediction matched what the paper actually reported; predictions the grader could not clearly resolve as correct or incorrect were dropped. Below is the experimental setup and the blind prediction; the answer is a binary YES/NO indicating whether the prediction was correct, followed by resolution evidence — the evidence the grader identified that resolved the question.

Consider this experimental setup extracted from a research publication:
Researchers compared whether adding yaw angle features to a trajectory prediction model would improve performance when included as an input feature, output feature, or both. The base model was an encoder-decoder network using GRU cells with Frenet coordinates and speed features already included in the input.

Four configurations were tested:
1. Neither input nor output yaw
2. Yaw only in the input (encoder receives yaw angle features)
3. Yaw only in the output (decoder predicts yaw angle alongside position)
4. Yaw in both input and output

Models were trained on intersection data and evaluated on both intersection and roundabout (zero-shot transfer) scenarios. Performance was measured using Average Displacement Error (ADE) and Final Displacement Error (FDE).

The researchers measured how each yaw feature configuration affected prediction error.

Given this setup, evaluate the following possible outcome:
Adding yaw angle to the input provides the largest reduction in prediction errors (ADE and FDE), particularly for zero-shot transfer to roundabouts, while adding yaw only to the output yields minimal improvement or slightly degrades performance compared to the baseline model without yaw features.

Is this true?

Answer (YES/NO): YES